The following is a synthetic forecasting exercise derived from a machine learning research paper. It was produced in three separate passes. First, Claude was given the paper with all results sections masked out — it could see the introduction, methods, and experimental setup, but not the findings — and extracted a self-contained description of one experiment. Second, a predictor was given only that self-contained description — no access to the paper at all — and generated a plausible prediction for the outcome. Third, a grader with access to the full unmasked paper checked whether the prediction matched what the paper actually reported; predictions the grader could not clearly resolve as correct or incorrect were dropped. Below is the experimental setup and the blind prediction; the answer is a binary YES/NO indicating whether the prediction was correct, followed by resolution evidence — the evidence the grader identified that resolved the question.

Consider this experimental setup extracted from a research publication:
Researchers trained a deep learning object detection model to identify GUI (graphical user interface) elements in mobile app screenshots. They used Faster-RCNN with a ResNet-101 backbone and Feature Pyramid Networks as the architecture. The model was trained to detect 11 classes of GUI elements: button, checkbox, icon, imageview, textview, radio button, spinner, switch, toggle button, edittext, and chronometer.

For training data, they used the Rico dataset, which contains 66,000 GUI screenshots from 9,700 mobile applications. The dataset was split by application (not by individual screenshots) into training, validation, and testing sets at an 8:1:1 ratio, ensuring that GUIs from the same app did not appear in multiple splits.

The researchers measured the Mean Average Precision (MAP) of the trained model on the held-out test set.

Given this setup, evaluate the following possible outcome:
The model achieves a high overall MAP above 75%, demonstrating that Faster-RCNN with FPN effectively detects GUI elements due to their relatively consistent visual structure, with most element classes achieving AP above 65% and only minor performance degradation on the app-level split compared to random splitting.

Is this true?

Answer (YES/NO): NO